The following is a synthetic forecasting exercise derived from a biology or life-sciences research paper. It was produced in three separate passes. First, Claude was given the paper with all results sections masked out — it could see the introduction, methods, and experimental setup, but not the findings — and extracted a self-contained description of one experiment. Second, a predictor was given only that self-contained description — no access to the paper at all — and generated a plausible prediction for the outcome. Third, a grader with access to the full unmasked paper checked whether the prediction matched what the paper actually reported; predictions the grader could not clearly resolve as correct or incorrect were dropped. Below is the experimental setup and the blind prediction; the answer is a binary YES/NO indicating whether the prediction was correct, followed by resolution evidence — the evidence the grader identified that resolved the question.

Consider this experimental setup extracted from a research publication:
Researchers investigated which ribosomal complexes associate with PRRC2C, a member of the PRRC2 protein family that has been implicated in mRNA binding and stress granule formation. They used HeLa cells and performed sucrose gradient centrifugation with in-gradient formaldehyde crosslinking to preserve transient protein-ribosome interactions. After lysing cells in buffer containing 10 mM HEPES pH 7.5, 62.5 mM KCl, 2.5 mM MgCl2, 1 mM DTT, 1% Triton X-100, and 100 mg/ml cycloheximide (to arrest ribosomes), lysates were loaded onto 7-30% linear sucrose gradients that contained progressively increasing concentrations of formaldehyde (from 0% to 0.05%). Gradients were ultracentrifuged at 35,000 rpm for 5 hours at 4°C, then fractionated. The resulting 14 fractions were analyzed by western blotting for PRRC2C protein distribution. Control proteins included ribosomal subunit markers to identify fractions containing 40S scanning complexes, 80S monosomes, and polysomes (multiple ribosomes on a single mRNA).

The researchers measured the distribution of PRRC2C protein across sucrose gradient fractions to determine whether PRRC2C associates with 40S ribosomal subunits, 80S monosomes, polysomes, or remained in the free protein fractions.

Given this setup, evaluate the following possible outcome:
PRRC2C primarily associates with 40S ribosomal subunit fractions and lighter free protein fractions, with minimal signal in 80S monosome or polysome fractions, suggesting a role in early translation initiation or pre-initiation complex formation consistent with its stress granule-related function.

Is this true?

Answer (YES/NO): NO